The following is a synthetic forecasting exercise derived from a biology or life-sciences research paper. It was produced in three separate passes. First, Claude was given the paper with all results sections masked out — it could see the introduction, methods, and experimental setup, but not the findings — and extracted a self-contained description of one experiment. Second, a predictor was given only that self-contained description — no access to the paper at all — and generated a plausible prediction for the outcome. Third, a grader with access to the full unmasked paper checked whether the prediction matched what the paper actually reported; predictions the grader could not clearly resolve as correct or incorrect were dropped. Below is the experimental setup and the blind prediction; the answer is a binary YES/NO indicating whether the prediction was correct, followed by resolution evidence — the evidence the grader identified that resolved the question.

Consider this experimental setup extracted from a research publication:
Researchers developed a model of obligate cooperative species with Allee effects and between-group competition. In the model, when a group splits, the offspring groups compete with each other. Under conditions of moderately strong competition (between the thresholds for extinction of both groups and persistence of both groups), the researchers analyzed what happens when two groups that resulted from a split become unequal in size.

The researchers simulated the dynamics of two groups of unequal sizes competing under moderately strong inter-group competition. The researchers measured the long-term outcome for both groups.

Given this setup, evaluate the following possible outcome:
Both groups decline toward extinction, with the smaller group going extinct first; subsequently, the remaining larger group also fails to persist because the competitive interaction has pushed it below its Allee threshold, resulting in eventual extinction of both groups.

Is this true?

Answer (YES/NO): NO